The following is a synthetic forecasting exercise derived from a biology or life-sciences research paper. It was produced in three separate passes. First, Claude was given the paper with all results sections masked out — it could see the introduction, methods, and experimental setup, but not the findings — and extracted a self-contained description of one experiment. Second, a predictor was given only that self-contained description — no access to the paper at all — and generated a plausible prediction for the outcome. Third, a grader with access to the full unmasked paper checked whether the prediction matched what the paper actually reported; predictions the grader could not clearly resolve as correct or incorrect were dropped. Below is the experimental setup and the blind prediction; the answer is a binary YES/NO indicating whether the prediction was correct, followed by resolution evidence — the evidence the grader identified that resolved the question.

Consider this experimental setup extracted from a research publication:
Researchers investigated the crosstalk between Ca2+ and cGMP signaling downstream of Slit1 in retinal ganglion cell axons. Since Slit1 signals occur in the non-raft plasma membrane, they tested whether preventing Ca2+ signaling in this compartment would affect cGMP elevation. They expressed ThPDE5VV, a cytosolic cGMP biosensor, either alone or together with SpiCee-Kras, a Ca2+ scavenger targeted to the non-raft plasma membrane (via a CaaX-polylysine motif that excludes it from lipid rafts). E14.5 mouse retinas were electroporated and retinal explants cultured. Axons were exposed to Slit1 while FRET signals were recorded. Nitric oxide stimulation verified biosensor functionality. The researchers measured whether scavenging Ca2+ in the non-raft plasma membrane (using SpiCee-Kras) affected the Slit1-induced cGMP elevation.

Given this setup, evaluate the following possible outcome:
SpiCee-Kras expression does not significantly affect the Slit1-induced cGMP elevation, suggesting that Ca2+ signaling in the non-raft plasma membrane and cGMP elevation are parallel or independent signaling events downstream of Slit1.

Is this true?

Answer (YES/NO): NO